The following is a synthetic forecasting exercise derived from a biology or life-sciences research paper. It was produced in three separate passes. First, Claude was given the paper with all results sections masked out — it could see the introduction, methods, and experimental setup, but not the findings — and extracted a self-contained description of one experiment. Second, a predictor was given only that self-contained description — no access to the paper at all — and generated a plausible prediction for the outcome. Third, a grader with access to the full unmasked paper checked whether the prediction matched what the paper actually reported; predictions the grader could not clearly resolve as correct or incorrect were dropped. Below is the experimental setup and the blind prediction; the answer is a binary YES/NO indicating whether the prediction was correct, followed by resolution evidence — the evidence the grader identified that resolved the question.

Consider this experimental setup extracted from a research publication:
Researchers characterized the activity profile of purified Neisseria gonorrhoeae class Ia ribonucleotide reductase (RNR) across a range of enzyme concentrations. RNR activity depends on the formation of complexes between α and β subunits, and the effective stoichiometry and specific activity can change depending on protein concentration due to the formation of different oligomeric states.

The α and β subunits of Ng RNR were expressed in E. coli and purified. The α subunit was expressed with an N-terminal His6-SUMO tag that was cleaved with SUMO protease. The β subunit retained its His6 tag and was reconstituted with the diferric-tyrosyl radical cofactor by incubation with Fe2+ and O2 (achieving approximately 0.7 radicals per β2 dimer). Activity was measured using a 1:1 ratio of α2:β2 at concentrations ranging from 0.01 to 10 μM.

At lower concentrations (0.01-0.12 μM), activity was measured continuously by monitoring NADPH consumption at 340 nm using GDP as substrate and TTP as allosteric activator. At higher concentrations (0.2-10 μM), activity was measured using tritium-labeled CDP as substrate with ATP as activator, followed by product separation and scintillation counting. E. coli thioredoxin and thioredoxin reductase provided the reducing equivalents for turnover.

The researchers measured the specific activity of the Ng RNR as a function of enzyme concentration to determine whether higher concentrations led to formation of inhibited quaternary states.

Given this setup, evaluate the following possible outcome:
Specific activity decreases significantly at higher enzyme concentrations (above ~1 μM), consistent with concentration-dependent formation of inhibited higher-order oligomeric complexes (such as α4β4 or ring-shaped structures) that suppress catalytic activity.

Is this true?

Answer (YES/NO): NO